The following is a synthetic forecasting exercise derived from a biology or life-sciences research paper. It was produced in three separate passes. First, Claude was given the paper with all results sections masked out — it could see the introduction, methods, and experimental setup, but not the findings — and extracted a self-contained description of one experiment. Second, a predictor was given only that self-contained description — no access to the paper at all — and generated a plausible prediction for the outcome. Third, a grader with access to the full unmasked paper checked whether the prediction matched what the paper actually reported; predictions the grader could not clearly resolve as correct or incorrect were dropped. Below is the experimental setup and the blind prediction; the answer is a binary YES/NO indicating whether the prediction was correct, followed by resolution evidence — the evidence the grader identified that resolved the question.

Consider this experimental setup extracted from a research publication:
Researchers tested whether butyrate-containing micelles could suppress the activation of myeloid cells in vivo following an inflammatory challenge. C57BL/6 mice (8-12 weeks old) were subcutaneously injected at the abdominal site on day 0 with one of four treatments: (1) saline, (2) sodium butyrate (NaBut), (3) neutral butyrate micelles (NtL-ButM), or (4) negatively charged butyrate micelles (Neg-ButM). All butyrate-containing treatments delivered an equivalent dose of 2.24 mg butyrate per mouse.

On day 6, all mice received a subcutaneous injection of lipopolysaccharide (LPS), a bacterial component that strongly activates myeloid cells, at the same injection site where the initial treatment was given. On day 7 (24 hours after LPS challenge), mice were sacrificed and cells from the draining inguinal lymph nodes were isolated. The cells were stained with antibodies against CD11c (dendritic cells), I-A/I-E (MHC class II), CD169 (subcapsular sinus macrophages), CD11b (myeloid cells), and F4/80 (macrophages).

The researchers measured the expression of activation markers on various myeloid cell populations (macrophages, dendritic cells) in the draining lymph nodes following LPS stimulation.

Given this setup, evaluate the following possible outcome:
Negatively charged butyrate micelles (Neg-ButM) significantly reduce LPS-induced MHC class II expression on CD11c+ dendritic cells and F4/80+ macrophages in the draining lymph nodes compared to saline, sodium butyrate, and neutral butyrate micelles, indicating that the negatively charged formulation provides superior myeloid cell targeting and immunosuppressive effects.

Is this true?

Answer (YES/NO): NO